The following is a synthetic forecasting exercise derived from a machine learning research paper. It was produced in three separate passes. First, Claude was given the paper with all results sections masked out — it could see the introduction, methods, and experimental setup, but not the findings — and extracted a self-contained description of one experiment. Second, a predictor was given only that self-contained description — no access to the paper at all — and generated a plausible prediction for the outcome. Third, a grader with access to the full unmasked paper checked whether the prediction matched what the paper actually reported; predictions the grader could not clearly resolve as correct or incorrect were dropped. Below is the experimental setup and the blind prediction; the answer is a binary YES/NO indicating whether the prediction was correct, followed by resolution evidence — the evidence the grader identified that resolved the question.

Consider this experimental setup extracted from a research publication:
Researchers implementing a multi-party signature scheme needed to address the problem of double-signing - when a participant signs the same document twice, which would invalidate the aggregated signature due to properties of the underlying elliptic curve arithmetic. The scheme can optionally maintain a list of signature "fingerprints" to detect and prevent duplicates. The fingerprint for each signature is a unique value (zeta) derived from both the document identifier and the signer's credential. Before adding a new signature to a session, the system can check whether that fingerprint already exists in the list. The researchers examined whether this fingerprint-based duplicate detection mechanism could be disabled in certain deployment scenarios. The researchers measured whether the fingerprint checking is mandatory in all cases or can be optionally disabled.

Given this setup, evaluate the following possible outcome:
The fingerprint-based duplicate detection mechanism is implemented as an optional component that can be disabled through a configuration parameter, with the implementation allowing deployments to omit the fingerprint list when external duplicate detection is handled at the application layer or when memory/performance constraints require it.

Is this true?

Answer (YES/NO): YES